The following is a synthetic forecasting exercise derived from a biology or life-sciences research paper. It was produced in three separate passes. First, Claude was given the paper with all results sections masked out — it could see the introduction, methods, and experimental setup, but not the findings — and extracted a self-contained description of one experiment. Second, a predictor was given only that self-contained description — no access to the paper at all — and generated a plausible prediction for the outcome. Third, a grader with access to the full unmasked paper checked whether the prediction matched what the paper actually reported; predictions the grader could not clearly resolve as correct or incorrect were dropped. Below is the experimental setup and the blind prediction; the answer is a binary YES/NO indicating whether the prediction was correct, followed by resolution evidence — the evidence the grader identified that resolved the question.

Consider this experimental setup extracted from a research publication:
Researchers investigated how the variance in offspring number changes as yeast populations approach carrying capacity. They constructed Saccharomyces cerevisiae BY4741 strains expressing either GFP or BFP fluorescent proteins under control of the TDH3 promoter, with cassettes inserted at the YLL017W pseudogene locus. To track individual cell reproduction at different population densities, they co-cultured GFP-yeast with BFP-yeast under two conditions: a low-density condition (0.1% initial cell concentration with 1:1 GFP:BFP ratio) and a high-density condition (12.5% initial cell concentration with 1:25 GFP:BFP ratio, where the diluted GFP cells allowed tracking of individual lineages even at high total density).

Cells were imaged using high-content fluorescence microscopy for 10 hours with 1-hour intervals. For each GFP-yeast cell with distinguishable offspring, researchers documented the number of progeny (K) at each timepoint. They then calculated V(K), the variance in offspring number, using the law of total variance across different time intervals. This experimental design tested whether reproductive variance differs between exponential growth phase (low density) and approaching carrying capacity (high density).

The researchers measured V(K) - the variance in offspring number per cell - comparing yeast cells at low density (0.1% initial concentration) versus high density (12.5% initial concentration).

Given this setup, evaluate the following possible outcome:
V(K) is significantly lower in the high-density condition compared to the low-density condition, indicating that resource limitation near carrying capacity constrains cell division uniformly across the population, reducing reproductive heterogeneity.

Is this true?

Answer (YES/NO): NO